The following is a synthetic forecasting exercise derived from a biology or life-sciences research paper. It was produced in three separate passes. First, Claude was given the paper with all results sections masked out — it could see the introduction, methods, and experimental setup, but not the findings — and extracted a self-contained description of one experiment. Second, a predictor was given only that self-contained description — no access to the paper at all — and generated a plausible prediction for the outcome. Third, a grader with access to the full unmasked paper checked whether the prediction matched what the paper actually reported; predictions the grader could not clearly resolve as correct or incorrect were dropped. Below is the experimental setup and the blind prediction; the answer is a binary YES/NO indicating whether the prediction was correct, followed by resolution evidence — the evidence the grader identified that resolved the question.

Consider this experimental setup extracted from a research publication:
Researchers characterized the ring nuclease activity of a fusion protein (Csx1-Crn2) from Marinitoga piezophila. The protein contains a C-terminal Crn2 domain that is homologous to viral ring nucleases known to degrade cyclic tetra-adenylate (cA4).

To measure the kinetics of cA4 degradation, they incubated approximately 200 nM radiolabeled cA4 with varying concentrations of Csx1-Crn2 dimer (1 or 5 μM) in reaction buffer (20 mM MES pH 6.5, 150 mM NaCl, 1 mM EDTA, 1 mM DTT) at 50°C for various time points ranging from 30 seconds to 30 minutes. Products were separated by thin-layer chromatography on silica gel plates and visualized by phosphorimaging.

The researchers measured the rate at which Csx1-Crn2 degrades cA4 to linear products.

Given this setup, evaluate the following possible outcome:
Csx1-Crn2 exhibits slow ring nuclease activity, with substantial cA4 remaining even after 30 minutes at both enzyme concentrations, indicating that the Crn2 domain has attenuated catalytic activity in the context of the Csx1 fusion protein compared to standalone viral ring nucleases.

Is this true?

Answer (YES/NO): NO